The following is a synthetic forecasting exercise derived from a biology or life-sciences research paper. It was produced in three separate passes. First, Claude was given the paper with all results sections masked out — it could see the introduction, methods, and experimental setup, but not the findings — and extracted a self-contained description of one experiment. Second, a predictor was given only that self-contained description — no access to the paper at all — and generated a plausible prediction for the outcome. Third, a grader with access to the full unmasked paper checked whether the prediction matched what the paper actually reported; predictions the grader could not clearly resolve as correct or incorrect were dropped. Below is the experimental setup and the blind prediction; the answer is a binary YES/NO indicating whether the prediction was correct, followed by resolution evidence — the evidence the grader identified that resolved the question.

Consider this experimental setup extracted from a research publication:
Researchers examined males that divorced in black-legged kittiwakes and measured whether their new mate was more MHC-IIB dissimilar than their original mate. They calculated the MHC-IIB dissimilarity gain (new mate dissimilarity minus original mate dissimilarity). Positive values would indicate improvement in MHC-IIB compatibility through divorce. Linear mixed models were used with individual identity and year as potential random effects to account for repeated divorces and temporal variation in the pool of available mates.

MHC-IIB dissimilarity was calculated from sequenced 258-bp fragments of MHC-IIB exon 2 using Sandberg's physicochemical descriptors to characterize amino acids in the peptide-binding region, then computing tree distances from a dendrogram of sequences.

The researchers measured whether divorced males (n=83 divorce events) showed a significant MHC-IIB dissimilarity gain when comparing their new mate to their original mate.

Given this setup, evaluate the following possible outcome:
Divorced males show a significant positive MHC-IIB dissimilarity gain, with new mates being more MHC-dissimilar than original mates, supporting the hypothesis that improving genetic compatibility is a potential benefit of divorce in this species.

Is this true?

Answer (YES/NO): NO